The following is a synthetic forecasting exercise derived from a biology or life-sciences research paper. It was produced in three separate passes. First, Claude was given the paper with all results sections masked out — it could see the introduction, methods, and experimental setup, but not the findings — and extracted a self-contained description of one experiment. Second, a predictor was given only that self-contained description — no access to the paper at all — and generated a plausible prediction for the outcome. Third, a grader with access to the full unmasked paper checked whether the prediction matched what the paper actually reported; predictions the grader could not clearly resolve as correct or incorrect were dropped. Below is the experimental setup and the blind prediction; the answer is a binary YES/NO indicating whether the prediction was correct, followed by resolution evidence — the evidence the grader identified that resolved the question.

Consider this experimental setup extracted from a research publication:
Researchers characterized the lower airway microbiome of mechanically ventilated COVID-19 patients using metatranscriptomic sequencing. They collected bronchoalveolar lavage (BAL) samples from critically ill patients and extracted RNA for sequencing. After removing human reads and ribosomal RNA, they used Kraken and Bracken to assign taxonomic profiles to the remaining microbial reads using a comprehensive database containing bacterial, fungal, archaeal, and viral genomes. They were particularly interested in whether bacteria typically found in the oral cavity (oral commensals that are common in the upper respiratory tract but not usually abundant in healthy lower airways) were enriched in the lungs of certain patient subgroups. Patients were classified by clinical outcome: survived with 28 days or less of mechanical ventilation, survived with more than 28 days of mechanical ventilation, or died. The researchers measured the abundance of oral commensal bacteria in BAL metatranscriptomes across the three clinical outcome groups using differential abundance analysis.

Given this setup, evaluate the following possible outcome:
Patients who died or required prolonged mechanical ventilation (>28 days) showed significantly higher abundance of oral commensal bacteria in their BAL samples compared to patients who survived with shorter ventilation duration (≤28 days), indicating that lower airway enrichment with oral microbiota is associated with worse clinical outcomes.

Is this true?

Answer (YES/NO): NO